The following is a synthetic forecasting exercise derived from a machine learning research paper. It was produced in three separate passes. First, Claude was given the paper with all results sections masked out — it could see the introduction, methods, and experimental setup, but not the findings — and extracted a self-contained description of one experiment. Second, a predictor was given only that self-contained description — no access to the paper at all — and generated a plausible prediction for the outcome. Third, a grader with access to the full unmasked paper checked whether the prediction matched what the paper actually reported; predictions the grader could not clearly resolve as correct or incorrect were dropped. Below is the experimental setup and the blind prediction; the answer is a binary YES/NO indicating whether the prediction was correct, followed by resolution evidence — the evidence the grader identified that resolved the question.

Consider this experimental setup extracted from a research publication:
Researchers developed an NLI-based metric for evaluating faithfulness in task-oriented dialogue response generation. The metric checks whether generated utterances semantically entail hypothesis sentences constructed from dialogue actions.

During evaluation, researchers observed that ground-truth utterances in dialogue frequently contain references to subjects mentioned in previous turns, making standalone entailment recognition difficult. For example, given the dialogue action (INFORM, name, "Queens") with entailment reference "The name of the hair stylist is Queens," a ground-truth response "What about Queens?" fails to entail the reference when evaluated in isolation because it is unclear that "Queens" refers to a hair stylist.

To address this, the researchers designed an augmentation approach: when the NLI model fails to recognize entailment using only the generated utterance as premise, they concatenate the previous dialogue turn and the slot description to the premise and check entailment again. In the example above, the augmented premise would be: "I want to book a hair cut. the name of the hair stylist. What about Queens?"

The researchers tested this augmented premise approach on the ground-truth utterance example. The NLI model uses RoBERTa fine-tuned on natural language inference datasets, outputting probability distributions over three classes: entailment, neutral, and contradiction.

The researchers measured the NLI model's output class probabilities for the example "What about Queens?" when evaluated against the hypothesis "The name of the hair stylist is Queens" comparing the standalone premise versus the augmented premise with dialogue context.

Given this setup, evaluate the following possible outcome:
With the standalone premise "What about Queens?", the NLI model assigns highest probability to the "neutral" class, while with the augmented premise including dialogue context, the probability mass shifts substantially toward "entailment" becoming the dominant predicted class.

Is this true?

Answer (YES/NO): YES